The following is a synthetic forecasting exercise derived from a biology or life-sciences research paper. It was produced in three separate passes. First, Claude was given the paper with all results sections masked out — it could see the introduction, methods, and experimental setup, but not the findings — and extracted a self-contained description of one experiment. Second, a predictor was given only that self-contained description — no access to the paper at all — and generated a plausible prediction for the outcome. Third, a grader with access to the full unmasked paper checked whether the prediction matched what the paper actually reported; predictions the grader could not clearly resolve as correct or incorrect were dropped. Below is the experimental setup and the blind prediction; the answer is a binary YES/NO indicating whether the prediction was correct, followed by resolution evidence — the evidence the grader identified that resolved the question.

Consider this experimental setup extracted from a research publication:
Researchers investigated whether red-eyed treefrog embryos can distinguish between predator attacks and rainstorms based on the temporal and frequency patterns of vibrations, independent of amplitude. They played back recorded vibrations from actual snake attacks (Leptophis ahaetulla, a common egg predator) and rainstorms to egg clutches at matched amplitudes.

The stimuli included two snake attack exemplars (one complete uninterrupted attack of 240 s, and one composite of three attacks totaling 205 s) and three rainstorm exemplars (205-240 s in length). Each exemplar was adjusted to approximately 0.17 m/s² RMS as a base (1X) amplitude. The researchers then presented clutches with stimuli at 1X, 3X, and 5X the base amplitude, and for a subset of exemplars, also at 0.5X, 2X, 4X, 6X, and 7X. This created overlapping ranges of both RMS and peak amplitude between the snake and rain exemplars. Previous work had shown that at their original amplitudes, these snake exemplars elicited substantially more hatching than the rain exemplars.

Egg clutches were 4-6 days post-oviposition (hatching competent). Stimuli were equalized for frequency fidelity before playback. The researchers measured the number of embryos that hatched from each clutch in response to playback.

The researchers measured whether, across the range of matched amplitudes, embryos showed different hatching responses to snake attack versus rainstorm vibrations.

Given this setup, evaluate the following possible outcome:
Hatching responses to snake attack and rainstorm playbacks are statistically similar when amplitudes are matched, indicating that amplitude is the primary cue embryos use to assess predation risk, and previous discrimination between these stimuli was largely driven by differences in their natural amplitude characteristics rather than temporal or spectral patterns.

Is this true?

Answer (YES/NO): NO